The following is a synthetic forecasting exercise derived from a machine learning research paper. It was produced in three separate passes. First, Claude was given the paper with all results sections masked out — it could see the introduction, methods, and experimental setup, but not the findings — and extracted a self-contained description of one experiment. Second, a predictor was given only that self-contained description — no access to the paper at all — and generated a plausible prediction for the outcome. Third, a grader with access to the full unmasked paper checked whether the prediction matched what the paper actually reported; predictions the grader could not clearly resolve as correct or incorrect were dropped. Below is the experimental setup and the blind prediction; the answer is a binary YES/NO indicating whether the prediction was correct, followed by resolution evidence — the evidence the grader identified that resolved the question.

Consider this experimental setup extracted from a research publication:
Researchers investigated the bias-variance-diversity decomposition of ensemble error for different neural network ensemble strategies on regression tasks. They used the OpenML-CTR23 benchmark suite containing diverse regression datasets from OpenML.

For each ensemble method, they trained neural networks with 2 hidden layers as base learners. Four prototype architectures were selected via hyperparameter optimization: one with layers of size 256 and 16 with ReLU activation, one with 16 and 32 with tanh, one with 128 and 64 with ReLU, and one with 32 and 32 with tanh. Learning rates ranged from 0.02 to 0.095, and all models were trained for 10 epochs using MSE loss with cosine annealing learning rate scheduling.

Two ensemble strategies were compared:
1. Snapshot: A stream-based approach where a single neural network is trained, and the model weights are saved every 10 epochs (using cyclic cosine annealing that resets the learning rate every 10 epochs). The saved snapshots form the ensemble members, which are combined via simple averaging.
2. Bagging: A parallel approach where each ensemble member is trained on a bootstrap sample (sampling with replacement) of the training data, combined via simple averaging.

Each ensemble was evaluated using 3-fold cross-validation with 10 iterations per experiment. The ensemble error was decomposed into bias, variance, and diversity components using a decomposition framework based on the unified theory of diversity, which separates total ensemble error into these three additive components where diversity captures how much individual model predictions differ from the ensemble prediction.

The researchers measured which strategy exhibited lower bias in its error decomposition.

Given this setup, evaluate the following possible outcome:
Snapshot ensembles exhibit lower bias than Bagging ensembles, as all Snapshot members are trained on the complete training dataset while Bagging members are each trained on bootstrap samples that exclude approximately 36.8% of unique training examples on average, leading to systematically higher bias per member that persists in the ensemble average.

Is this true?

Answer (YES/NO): YES